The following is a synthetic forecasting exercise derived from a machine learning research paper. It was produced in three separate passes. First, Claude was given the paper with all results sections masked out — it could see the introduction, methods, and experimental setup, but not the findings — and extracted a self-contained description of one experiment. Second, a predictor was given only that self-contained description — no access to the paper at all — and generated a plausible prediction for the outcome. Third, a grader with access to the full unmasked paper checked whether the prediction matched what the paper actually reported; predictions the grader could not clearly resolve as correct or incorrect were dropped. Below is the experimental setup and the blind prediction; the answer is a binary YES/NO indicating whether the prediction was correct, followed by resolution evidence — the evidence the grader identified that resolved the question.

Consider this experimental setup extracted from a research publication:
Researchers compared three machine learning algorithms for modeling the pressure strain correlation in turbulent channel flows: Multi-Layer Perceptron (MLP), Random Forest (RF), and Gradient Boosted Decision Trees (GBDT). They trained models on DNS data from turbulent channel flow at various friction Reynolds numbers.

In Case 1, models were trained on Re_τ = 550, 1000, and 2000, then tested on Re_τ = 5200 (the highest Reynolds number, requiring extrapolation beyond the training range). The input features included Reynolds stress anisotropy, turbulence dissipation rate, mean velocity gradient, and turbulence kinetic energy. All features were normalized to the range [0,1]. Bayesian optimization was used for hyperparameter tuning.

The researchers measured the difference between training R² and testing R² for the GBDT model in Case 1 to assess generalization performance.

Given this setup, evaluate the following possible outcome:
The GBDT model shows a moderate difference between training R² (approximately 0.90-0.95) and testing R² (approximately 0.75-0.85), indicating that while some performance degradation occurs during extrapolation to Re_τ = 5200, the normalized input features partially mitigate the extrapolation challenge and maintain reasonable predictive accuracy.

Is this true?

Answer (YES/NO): NO